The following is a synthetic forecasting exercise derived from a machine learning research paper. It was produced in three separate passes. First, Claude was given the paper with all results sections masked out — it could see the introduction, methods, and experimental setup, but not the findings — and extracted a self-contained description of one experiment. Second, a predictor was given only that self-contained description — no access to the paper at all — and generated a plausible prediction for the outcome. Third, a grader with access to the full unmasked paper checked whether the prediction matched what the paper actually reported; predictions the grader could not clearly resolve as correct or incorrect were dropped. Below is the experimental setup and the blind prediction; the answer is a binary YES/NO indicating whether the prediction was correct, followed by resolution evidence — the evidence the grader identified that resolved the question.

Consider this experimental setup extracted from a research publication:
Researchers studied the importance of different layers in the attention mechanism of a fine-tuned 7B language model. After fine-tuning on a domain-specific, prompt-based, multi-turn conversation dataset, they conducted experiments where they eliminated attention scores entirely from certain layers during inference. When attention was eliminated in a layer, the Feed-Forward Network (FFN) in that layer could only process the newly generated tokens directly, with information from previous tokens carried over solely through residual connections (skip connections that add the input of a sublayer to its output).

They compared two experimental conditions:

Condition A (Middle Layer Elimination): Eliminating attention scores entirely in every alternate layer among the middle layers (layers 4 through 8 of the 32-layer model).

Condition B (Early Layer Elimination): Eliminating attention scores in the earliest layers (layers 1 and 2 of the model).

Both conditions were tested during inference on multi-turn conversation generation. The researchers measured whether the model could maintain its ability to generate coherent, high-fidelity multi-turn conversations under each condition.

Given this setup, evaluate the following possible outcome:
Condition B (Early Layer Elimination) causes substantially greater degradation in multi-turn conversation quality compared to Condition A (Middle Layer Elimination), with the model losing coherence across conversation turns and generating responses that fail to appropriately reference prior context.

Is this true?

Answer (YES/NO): YES